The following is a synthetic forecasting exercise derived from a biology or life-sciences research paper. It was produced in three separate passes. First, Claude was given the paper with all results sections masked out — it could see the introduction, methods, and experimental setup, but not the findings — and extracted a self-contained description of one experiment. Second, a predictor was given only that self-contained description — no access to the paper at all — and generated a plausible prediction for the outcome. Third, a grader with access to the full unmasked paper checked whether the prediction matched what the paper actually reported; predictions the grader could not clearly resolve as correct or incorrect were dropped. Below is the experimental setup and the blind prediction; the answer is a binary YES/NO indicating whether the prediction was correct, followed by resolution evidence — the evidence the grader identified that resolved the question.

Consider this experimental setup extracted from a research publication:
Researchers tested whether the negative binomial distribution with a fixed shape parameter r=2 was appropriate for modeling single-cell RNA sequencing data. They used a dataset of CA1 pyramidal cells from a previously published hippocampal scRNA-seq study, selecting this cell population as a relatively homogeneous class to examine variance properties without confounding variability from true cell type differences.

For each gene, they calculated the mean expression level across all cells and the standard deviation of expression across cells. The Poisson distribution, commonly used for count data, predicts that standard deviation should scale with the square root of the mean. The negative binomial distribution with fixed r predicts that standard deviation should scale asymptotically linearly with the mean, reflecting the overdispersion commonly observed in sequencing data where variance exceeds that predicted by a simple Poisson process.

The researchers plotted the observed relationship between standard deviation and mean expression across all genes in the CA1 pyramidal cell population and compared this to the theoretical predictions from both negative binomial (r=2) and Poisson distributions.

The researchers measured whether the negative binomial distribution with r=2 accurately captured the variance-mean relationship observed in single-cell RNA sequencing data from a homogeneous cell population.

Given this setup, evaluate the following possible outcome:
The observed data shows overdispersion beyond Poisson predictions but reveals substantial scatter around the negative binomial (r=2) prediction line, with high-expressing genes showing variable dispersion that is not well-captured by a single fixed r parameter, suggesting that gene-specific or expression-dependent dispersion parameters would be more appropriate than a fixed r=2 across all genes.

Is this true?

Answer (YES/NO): NO